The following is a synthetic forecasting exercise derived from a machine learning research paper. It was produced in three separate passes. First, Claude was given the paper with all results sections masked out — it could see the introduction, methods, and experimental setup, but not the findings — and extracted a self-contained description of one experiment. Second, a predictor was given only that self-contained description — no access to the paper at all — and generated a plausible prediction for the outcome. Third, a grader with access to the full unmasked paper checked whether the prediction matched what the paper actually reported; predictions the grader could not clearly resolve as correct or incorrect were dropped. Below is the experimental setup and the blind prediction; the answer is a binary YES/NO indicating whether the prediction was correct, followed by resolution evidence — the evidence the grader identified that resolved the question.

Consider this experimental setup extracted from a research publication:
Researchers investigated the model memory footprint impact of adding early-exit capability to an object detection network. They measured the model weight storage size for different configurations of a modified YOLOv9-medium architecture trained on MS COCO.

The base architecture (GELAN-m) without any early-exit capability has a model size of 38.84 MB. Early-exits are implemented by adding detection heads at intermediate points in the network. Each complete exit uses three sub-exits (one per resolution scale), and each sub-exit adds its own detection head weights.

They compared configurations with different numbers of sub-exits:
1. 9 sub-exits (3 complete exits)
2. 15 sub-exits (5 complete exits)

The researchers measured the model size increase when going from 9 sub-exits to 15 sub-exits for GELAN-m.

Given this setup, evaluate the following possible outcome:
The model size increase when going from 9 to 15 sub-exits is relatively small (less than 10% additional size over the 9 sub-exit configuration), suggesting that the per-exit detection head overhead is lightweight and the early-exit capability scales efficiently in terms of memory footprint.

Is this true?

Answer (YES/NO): NO